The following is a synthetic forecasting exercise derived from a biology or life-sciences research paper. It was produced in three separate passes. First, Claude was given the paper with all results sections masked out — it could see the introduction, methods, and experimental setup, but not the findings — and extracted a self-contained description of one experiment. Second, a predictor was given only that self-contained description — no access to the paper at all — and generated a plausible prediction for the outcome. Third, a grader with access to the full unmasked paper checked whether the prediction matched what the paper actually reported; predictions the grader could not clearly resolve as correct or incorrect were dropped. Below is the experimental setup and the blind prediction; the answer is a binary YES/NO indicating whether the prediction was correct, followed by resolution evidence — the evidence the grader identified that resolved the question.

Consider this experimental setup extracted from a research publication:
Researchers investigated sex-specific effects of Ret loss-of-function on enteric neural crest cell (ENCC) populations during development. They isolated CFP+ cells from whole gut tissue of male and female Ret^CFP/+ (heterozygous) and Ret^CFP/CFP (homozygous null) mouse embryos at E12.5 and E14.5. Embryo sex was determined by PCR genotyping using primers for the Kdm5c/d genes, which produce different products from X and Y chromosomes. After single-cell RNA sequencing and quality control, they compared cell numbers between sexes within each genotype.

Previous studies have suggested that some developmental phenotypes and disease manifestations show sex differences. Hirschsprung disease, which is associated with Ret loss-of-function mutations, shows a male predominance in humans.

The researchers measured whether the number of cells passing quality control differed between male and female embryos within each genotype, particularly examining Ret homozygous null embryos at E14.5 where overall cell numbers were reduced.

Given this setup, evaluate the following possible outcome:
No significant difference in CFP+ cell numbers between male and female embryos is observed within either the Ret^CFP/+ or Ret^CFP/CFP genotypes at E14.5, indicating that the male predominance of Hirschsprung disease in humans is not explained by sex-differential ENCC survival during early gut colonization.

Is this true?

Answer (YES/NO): NO